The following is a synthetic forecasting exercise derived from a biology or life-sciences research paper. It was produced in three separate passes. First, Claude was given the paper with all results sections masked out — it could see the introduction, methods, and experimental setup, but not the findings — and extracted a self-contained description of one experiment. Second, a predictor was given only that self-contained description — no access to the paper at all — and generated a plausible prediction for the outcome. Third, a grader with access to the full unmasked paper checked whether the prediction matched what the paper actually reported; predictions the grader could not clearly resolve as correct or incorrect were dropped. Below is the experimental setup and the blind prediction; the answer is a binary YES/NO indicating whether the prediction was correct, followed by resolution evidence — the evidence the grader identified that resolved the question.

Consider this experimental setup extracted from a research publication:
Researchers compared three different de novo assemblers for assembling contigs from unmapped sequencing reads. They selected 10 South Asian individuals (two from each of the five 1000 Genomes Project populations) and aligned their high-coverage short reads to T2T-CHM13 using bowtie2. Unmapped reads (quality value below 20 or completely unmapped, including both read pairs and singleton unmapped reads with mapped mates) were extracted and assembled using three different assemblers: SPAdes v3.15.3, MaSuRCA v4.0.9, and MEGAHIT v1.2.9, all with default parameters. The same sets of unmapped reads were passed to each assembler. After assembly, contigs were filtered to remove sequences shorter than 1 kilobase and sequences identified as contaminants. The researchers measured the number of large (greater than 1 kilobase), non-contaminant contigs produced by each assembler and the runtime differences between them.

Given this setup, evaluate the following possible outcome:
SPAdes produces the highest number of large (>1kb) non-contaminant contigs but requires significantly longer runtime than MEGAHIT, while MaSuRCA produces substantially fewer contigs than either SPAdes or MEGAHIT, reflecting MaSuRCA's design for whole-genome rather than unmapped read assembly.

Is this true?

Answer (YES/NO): NO